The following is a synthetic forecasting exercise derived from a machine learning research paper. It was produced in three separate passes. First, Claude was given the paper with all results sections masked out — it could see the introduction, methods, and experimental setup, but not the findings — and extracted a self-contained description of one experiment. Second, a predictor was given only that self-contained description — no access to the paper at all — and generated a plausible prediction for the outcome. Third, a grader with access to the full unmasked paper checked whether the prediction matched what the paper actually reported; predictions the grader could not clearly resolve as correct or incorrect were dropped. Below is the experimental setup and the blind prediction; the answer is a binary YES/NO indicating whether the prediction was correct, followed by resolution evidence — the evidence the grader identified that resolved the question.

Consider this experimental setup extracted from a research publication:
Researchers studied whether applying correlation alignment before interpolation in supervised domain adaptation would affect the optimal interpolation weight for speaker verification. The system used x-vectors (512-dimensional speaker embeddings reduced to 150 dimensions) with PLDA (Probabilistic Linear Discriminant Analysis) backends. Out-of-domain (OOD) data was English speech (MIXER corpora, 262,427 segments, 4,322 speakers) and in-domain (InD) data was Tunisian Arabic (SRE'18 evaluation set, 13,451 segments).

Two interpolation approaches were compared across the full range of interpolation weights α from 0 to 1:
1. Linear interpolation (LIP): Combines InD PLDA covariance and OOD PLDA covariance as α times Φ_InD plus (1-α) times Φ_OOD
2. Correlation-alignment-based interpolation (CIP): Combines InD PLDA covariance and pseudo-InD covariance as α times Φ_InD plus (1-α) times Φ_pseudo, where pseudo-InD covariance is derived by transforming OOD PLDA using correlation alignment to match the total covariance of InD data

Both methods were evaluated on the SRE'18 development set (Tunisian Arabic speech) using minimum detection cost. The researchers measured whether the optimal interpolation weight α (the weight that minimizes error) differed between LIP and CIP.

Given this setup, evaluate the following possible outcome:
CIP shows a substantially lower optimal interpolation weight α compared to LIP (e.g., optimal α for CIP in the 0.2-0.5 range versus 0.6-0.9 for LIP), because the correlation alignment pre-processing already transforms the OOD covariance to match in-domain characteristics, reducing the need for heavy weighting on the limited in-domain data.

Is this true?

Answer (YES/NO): NO